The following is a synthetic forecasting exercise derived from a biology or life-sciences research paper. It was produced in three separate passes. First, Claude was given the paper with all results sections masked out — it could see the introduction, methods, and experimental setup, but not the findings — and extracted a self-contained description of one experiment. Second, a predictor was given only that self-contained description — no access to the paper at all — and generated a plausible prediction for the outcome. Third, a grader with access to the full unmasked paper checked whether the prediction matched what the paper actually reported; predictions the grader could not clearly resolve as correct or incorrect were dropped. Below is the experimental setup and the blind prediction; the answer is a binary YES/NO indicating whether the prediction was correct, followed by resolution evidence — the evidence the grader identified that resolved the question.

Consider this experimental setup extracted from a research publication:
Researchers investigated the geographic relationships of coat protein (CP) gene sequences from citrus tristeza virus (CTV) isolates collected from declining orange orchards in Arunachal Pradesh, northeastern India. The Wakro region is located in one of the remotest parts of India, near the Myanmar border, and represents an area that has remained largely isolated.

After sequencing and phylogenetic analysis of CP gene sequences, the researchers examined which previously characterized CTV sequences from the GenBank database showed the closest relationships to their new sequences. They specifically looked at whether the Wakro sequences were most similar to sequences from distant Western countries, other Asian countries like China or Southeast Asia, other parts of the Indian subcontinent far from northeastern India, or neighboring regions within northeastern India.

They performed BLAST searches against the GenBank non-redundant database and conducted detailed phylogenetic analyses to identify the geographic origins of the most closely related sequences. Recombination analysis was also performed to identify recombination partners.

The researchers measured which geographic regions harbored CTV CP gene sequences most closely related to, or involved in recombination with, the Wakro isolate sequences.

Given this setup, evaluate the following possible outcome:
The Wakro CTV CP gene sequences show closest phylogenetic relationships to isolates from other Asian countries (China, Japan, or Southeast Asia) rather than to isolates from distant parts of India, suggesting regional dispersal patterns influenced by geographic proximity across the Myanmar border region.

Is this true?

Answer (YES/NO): NO